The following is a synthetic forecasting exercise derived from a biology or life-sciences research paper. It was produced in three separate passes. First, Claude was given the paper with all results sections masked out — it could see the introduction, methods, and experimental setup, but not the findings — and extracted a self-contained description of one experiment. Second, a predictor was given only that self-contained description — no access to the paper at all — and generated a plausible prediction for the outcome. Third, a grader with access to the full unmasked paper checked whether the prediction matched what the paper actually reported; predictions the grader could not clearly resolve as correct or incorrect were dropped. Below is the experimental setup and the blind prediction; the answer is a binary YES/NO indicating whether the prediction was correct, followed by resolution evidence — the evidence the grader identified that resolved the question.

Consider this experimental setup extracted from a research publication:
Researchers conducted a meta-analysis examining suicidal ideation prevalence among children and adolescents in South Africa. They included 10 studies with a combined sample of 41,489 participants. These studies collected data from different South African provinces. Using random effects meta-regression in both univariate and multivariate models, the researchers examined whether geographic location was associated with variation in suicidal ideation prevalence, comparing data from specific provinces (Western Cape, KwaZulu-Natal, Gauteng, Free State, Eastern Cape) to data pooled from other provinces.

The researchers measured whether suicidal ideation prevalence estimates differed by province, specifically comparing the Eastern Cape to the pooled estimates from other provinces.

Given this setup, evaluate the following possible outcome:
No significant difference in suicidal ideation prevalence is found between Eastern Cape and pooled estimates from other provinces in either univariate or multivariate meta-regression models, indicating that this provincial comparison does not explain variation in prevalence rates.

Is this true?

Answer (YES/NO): NO